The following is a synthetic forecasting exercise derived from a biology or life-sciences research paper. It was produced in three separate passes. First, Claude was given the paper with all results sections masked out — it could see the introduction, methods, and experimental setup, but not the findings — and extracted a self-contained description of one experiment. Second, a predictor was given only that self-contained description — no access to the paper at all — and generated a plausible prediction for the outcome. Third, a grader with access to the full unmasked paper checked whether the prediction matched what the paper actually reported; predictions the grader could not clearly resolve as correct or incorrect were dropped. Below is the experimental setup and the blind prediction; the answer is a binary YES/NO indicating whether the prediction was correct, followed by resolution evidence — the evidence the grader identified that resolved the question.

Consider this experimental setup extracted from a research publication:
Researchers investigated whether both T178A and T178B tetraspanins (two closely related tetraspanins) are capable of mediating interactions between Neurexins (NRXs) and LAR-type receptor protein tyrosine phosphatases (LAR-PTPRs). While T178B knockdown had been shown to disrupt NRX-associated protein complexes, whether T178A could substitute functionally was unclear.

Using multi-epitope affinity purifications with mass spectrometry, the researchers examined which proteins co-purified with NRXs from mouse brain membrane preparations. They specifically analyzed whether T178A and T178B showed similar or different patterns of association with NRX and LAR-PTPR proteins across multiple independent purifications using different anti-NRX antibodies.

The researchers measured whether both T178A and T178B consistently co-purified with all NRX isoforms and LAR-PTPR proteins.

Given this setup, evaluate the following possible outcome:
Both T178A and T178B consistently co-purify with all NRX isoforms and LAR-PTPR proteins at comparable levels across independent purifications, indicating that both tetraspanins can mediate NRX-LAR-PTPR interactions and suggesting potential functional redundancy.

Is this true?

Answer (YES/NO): NO